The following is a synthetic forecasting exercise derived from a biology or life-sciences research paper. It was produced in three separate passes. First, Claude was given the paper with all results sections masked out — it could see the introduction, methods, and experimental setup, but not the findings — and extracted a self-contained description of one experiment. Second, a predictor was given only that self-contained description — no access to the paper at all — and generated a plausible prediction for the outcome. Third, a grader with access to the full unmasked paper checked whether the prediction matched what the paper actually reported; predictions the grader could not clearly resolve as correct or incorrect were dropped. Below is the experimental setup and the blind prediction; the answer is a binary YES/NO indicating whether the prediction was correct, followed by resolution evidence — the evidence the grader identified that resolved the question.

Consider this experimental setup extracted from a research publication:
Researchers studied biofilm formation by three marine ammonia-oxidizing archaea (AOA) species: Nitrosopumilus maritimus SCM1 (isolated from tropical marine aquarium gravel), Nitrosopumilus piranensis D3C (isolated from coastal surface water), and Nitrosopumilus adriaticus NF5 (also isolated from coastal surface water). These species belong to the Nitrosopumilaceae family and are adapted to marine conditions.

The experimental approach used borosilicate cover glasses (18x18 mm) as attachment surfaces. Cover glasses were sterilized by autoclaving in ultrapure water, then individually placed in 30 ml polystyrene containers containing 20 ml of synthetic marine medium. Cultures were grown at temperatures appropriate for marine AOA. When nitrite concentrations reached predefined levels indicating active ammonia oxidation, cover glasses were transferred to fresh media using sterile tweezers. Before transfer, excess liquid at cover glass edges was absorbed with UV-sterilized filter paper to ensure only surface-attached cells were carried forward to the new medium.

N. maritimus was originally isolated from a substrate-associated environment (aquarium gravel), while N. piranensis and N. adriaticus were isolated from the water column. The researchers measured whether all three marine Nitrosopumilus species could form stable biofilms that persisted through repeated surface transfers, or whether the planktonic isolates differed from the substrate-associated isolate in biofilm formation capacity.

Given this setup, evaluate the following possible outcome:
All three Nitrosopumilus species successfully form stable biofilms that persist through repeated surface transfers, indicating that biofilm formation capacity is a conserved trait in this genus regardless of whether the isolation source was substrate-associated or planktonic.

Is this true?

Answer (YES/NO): NO